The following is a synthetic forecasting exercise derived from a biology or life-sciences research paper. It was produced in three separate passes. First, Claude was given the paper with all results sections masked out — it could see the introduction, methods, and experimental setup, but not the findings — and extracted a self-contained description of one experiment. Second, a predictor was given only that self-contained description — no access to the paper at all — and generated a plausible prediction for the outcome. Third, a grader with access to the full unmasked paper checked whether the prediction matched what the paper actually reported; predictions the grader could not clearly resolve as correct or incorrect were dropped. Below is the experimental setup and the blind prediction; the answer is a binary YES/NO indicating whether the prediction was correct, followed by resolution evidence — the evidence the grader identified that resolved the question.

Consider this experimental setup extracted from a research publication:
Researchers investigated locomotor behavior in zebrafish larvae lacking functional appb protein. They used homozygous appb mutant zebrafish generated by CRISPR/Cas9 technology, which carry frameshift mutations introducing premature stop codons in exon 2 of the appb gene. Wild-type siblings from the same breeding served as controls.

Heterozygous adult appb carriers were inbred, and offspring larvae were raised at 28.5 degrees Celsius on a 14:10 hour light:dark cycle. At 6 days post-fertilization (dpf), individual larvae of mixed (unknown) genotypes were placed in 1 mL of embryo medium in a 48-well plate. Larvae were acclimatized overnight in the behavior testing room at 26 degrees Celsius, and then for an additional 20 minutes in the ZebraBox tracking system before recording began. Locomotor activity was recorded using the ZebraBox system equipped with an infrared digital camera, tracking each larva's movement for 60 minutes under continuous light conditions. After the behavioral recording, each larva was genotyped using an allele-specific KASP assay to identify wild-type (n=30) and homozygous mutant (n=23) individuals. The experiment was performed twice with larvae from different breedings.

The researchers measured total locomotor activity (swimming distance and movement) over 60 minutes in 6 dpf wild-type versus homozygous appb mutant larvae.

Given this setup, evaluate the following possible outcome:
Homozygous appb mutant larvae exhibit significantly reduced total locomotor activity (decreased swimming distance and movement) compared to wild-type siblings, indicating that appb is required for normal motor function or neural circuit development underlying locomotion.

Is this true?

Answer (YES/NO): NO